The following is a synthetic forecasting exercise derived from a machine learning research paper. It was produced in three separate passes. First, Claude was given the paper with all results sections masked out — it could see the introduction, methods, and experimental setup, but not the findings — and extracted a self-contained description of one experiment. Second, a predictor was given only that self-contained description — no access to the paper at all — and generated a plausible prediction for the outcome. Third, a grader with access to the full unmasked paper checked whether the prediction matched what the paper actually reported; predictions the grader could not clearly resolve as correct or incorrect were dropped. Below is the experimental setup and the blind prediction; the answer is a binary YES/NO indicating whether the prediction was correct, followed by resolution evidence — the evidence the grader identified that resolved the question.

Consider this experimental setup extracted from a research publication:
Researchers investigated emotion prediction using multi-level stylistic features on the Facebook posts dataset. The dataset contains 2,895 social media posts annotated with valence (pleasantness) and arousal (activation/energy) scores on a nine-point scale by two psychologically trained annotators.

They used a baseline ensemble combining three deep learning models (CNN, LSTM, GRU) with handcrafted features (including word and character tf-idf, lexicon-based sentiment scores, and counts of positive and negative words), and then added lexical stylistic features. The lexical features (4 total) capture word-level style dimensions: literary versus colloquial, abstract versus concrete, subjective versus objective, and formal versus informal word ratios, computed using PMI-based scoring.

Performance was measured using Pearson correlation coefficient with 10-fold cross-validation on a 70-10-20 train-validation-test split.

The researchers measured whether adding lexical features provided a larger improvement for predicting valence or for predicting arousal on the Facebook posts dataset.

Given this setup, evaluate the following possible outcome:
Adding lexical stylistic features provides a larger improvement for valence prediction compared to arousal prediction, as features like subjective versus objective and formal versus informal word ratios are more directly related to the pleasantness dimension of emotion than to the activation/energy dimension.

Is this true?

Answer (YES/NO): NO